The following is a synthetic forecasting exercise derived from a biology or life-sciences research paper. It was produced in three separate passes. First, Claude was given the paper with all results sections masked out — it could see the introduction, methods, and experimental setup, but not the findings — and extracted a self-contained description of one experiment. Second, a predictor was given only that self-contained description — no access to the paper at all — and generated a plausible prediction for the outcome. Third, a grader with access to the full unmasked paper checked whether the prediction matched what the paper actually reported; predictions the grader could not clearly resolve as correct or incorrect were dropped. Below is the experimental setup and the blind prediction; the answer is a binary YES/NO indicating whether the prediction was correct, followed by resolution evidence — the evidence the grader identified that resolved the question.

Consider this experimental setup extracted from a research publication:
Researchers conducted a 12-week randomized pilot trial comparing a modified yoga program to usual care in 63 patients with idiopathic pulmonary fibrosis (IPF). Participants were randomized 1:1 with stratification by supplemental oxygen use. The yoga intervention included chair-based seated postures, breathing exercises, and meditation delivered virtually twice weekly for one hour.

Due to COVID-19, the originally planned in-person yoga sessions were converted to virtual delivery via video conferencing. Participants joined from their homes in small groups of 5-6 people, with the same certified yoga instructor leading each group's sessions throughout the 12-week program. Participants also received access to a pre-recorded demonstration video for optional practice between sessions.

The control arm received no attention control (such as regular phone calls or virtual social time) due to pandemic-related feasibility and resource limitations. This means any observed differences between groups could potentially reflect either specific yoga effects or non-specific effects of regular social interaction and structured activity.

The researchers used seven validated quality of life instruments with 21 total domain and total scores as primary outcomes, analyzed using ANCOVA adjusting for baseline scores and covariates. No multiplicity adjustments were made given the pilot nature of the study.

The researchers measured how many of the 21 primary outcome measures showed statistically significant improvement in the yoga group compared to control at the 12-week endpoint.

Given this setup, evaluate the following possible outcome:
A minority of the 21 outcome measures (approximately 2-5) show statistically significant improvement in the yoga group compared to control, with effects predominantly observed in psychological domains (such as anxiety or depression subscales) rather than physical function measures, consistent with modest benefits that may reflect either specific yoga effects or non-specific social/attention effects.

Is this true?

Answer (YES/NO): NO